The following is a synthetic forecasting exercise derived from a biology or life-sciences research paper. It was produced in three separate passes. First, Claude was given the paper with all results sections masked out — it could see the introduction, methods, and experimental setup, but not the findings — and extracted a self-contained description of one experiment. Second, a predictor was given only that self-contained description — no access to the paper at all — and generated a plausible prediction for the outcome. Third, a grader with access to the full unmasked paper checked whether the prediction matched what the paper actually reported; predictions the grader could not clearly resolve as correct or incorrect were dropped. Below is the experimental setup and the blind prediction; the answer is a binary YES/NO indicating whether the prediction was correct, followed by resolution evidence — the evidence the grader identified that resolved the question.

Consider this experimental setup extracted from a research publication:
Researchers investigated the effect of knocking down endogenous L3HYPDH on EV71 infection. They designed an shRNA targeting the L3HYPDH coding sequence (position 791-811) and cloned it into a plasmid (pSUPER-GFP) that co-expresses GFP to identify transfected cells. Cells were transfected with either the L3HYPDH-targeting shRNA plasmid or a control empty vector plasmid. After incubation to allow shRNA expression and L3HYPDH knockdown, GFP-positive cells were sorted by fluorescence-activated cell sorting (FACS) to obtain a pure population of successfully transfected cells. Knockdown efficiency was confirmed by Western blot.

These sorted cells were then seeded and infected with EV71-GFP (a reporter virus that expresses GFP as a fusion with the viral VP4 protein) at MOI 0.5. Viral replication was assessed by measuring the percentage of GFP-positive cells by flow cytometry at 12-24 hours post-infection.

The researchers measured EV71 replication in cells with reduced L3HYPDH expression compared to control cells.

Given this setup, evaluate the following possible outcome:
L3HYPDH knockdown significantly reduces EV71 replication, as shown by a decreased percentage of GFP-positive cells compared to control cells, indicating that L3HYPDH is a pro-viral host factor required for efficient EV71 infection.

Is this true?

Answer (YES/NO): NO